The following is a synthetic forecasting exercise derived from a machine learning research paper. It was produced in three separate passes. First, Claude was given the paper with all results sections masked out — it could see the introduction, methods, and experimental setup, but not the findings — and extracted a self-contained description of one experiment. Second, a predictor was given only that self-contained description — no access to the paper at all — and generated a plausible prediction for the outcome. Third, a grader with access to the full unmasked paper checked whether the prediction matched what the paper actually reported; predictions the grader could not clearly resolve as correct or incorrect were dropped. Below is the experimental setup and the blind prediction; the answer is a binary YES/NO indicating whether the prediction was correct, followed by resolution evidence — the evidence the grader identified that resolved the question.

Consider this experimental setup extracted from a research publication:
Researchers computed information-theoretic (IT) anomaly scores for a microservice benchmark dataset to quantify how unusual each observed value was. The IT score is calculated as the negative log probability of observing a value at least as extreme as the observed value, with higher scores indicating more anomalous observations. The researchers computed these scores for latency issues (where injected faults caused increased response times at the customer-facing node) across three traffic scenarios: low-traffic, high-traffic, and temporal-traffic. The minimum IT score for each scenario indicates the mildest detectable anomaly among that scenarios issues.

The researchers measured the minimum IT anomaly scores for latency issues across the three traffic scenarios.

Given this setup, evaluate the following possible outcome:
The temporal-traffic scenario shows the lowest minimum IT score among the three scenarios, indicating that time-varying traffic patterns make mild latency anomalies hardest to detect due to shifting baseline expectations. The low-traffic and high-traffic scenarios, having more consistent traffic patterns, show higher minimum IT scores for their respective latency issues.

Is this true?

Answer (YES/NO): NO